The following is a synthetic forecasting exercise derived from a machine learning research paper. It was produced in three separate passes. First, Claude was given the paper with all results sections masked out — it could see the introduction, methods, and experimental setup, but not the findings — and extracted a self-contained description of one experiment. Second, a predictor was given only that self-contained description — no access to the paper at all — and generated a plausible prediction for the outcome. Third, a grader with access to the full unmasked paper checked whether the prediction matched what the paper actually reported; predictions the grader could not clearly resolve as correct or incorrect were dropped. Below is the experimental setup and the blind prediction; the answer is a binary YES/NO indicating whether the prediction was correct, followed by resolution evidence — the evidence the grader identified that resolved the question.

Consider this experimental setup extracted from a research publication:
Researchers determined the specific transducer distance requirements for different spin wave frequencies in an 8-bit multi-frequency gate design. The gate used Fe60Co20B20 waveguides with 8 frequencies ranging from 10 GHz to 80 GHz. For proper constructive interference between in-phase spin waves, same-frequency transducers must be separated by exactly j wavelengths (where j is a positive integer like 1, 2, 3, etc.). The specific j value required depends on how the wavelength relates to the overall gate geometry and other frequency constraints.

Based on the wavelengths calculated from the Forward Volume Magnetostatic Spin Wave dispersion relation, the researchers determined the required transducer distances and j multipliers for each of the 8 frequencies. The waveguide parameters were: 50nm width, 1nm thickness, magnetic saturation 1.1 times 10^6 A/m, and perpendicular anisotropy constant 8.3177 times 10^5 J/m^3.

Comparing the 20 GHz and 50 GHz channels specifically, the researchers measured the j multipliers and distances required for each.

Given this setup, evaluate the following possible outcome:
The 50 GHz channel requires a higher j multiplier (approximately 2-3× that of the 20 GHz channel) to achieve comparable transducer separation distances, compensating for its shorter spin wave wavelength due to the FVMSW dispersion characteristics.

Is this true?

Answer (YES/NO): YES